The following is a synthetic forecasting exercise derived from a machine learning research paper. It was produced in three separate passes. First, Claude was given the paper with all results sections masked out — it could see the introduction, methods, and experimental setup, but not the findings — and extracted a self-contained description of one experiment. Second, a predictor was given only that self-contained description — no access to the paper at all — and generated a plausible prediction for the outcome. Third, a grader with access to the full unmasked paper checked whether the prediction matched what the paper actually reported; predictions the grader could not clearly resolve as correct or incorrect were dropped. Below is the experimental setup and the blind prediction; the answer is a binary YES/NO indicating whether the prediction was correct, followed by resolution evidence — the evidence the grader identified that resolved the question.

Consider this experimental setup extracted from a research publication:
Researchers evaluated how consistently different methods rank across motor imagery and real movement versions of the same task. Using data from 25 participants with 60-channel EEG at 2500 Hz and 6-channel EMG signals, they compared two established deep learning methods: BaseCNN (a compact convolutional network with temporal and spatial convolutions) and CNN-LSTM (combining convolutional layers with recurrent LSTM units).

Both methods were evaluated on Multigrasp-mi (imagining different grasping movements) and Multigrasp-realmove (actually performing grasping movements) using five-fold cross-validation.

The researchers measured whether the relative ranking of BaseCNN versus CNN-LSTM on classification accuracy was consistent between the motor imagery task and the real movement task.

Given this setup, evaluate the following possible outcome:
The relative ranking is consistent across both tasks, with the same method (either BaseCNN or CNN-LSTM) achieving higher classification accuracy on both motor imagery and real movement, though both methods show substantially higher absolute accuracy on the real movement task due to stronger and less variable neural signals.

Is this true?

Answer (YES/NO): YES